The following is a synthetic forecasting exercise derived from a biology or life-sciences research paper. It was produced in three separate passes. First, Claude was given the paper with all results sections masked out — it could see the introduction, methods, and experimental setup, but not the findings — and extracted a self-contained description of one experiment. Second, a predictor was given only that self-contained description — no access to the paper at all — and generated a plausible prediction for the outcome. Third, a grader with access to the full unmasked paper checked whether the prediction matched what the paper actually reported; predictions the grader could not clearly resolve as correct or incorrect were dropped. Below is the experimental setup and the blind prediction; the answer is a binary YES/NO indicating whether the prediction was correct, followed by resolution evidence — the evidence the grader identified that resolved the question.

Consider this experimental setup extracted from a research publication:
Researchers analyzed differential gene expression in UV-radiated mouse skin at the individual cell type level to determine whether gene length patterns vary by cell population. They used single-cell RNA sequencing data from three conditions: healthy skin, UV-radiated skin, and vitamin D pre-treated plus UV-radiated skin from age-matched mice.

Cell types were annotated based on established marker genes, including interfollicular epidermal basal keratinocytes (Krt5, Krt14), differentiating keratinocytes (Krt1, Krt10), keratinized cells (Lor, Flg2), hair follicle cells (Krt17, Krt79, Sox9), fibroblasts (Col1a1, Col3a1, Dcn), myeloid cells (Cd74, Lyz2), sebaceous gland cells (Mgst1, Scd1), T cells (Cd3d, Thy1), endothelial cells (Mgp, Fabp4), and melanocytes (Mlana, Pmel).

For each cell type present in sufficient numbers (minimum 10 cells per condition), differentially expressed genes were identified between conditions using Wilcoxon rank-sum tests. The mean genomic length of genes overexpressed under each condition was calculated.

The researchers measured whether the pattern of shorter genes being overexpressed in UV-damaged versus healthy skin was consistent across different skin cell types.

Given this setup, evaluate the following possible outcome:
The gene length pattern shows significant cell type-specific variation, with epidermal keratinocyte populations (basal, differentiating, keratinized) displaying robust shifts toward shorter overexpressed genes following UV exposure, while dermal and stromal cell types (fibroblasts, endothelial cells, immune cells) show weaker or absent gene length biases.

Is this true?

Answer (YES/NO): NO